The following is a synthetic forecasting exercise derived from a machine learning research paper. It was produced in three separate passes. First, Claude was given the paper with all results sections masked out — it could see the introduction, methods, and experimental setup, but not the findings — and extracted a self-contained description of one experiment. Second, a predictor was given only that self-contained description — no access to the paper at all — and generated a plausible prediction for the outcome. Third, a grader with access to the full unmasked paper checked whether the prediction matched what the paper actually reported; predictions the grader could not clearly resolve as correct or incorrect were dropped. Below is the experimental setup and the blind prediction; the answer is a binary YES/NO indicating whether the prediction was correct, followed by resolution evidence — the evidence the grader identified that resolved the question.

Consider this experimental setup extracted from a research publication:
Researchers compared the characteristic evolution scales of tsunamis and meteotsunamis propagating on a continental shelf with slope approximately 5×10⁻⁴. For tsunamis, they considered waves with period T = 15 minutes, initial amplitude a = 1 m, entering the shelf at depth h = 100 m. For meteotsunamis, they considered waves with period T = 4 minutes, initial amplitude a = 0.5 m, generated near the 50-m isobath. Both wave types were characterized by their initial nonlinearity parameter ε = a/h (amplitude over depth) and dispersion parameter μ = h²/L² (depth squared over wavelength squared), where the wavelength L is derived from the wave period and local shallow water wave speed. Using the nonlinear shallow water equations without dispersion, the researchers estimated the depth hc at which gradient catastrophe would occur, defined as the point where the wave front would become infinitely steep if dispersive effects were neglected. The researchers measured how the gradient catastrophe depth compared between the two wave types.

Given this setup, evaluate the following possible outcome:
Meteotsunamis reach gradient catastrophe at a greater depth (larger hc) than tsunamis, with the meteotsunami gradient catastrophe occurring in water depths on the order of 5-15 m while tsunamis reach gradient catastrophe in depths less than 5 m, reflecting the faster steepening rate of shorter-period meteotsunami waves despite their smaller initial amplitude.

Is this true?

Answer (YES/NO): NO